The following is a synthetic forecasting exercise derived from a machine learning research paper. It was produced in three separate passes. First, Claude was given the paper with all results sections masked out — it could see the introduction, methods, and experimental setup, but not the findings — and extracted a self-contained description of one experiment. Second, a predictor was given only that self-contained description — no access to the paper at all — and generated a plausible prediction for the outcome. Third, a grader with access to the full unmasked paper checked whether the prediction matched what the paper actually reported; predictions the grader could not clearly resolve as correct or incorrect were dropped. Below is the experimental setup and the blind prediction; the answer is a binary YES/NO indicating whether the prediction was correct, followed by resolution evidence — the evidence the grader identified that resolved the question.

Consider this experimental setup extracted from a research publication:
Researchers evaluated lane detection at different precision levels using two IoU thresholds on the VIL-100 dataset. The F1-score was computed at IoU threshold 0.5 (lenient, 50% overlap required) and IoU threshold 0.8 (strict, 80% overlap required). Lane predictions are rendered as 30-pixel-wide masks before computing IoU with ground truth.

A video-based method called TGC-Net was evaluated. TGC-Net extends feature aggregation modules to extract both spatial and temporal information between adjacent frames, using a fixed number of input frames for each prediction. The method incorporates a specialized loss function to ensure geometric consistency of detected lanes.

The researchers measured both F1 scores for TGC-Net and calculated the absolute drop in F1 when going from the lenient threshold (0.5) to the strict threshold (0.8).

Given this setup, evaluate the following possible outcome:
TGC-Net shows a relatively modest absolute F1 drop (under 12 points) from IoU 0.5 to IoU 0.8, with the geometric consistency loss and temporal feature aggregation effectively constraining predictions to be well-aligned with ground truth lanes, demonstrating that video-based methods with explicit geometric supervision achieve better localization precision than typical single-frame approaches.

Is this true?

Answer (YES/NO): NO